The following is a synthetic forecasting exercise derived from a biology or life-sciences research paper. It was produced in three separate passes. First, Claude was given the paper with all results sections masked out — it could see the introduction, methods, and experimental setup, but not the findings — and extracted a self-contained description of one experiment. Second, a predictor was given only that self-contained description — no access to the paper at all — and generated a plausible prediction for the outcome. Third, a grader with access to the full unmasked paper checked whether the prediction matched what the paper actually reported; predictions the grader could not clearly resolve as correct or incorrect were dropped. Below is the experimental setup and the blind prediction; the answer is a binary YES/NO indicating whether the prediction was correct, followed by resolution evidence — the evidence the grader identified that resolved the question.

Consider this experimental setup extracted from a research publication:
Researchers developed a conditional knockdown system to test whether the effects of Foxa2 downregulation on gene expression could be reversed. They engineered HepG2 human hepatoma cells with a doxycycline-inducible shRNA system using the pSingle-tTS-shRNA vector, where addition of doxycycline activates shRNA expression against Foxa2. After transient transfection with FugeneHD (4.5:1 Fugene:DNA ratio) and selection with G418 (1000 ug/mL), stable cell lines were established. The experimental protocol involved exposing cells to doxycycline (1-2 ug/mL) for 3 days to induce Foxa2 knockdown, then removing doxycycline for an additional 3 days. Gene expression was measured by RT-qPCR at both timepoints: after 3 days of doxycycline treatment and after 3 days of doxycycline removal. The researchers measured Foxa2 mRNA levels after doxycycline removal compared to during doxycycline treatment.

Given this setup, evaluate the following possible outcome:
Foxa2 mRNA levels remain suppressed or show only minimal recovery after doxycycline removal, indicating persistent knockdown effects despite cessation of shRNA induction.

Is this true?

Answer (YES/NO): NO